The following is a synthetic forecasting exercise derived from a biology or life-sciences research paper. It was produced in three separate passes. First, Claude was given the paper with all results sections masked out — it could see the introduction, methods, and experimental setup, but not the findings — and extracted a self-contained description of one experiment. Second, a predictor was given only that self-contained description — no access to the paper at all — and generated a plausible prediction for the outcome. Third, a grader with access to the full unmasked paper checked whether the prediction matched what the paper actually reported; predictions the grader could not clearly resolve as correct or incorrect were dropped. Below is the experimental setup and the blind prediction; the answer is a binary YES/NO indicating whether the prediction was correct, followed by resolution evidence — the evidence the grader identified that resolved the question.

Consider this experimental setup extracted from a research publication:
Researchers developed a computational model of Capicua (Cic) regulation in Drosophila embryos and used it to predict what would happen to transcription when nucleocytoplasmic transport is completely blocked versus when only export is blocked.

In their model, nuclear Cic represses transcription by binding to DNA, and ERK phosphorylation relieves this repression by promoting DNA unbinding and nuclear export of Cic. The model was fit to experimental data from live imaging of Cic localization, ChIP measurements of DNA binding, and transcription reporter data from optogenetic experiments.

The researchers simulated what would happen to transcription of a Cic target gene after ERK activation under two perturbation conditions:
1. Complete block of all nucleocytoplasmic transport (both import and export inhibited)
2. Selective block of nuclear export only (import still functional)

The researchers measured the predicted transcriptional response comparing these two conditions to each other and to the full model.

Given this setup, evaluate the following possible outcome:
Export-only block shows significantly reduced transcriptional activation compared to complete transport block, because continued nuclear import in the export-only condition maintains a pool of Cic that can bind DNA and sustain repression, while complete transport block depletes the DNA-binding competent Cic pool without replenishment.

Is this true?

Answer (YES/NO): YES